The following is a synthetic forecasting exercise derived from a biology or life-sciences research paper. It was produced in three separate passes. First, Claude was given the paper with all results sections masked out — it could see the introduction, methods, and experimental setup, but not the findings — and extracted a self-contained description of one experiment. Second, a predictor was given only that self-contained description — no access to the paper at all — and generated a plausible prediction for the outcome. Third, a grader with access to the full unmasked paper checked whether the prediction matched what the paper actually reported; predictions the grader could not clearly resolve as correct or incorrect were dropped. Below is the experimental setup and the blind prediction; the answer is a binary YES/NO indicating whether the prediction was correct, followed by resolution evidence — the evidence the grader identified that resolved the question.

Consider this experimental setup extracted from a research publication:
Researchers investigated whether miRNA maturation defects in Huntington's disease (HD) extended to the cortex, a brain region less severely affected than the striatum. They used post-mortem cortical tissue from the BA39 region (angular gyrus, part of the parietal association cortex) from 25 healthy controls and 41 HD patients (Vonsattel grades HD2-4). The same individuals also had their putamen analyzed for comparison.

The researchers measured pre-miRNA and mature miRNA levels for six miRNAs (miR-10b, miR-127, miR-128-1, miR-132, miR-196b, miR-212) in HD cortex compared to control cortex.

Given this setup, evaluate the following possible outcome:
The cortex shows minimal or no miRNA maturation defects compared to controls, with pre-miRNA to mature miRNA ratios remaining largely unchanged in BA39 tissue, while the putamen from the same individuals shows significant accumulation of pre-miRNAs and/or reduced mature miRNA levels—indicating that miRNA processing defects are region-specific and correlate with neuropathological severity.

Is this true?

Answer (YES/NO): YES